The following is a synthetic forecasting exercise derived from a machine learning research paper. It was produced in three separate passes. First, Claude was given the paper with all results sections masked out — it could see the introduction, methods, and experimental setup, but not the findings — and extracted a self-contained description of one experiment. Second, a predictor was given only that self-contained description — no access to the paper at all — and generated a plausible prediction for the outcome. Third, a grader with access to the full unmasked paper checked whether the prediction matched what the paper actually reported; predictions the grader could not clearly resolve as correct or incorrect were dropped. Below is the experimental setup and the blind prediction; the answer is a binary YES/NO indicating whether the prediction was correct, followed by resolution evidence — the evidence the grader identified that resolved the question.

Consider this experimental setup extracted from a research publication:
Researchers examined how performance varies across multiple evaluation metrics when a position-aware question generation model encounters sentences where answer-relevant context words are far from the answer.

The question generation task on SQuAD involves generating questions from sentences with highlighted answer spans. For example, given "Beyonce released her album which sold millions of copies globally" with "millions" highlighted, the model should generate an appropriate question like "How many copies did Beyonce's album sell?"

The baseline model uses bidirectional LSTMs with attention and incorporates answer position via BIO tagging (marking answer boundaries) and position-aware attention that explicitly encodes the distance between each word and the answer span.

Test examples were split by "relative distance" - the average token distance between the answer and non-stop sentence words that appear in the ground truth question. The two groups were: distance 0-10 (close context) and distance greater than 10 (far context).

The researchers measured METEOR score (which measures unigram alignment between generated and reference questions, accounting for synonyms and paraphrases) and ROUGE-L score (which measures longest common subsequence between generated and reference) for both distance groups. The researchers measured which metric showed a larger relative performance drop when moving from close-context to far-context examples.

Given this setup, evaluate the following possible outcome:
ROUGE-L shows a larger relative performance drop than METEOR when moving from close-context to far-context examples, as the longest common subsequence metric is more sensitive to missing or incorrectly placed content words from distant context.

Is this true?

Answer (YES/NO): NO